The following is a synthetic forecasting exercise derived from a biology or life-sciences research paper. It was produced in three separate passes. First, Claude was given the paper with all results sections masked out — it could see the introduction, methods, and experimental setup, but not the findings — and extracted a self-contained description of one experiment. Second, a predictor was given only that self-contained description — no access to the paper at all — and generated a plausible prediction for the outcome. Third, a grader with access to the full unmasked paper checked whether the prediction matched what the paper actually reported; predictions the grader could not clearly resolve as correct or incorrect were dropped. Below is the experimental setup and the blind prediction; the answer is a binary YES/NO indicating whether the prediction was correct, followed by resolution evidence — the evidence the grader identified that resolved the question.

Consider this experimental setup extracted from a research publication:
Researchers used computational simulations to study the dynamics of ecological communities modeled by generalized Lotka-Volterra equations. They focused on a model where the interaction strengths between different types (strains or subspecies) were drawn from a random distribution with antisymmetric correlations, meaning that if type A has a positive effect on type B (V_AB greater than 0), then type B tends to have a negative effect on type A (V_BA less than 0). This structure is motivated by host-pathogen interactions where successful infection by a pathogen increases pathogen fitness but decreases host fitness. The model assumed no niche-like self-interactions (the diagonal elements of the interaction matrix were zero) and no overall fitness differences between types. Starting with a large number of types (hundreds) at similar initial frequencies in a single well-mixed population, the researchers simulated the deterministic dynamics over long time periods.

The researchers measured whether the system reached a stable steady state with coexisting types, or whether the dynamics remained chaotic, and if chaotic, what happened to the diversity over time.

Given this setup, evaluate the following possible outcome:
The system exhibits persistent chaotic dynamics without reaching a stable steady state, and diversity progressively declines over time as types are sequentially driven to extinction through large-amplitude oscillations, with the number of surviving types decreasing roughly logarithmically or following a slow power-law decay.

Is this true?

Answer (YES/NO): NO